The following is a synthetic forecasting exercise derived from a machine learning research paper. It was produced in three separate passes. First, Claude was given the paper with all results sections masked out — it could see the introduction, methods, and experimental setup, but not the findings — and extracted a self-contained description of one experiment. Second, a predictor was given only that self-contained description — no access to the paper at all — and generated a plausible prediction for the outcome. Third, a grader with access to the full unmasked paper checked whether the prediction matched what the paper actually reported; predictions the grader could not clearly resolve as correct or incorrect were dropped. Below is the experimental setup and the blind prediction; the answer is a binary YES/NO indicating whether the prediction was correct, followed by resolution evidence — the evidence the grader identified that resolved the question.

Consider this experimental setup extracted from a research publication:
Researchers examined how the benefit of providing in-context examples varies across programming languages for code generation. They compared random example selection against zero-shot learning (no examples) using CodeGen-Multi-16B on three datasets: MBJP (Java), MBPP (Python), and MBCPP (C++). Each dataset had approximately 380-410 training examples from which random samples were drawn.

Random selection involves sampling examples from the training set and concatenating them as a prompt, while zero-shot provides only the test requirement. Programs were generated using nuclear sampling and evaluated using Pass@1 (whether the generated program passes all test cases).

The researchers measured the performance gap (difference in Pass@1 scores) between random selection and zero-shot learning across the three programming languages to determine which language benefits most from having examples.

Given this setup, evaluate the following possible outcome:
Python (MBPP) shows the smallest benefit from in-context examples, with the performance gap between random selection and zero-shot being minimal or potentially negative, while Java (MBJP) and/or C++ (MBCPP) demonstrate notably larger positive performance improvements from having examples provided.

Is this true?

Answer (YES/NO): NO